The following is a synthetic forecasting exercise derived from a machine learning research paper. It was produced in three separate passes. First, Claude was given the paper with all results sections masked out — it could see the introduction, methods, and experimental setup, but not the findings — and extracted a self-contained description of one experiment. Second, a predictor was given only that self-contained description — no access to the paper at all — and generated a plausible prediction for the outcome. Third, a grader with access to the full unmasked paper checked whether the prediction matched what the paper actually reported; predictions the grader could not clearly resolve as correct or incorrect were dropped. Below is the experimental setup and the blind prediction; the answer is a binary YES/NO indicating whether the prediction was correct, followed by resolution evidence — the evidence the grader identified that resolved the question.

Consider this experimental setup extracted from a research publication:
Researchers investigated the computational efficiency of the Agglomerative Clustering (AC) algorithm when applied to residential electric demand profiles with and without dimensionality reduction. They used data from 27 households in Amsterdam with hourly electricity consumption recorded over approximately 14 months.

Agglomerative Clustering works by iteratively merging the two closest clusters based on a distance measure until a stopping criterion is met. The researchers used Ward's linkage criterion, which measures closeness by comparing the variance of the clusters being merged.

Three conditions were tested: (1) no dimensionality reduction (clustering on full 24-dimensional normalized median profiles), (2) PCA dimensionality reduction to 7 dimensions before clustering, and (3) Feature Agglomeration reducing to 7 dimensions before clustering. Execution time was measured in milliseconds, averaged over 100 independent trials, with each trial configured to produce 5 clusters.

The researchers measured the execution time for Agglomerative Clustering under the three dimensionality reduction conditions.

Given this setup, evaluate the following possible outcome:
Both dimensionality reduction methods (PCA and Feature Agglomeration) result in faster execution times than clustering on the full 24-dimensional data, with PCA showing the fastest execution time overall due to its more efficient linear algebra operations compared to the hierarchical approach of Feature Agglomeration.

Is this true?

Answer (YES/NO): NO